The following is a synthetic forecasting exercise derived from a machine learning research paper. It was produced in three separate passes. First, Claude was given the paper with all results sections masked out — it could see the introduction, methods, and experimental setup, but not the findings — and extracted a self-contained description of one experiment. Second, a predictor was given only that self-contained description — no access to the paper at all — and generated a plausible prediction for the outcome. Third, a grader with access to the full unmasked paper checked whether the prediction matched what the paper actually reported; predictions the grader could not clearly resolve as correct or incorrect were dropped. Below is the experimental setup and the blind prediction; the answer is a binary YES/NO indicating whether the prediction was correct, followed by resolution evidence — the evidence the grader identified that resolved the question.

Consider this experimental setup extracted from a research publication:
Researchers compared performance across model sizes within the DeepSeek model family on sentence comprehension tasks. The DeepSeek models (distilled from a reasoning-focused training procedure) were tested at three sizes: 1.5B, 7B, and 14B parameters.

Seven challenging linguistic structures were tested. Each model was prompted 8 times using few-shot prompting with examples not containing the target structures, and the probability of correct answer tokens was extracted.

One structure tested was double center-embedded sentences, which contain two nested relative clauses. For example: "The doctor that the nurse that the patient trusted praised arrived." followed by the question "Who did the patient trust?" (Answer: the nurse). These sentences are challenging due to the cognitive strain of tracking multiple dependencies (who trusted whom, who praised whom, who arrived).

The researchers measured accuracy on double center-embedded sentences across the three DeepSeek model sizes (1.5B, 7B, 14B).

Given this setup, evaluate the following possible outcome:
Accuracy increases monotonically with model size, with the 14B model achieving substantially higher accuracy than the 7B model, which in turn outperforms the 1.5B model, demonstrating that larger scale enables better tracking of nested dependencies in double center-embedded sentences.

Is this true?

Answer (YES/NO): NO